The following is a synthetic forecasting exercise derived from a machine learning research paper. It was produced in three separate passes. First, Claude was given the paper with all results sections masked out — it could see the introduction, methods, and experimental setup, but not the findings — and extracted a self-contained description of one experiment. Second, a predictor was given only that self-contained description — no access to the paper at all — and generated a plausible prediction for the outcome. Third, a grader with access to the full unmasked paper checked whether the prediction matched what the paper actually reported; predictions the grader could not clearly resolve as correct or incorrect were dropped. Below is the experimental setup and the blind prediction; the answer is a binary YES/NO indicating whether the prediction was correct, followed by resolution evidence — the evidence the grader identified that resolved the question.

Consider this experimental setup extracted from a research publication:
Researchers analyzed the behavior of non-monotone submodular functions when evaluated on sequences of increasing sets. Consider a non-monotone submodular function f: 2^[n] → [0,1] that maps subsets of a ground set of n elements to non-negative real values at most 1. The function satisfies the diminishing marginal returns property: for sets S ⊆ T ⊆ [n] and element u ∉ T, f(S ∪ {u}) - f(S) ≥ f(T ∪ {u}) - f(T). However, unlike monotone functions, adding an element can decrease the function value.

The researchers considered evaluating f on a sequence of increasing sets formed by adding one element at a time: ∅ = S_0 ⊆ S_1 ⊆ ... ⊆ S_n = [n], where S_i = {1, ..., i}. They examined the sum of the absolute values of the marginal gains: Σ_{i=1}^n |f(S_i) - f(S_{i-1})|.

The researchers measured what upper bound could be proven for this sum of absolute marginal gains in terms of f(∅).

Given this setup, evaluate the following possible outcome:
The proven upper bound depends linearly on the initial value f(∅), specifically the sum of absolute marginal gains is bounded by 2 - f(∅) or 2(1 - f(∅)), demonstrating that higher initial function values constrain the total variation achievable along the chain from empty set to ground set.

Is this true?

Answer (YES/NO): YES